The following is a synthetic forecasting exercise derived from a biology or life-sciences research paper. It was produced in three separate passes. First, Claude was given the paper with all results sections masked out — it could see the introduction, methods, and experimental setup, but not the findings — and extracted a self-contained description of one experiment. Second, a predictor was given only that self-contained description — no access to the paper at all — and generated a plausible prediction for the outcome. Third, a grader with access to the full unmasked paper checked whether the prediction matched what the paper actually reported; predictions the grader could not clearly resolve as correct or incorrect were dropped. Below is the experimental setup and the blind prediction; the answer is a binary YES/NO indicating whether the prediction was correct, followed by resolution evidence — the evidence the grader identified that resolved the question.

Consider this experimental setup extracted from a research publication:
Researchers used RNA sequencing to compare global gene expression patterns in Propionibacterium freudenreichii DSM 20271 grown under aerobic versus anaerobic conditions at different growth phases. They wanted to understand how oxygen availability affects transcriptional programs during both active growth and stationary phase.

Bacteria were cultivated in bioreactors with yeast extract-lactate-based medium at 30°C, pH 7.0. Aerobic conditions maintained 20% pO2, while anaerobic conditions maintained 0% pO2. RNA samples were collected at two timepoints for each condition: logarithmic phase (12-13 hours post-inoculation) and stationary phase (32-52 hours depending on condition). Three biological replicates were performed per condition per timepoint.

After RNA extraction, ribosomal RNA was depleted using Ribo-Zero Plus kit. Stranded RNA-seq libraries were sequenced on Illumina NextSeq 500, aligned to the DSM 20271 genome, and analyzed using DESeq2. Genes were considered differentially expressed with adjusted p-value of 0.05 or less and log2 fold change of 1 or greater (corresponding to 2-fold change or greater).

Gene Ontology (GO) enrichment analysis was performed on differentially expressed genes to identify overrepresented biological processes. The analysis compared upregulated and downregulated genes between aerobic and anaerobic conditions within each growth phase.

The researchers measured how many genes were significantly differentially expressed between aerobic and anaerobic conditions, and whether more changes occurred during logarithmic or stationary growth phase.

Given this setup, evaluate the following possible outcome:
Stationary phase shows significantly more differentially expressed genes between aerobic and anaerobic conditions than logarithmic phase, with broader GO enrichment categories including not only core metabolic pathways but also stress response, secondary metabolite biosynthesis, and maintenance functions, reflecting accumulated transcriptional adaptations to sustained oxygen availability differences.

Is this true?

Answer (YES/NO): NO